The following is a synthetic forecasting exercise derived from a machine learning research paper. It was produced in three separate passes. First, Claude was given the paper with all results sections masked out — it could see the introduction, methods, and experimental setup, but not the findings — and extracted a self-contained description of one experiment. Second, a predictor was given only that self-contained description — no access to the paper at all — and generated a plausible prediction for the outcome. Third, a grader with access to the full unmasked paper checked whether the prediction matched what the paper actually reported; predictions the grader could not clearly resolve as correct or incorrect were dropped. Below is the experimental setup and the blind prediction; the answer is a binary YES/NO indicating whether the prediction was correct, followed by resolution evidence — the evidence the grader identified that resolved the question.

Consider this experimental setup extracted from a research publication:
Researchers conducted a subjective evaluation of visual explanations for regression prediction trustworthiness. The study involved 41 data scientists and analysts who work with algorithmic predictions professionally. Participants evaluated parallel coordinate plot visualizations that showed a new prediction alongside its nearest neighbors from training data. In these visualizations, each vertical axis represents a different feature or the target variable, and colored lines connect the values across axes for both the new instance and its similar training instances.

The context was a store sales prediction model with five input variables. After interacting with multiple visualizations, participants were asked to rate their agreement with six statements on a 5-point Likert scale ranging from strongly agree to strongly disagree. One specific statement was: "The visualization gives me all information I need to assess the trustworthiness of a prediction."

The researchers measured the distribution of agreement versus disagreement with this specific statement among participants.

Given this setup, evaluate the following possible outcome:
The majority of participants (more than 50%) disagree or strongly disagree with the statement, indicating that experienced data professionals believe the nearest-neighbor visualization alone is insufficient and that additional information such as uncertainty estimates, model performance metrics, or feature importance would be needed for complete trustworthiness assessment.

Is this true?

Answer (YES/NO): NO